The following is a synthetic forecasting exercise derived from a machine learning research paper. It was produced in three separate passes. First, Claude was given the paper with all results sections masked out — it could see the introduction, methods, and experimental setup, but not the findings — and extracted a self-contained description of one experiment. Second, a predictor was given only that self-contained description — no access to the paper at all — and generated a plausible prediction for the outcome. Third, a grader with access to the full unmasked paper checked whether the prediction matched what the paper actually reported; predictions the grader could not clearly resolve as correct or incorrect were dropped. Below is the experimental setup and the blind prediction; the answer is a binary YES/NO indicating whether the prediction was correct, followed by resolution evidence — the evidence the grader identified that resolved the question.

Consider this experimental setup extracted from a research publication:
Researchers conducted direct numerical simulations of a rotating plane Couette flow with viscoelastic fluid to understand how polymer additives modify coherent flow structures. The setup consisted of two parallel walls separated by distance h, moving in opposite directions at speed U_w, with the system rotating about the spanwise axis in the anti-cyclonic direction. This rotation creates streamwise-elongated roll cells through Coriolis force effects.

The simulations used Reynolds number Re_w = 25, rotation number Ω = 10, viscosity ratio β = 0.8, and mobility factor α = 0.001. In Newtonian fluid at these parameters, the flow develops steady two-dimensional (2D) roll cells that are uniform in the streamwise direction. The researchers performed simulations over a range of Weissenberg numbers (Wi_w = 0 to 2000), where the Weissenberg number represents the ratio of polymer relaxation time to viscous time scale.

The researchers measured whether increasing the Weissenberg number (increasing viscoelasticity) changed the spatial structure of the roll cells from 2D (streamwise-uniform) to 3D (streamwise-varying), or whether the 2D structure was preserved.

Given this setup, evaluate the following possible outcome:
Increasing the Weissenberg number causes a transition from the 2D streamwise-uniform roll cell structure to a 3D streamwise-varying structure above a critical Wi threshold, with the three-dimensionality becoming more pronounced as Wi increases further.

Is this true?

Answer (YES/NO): NO